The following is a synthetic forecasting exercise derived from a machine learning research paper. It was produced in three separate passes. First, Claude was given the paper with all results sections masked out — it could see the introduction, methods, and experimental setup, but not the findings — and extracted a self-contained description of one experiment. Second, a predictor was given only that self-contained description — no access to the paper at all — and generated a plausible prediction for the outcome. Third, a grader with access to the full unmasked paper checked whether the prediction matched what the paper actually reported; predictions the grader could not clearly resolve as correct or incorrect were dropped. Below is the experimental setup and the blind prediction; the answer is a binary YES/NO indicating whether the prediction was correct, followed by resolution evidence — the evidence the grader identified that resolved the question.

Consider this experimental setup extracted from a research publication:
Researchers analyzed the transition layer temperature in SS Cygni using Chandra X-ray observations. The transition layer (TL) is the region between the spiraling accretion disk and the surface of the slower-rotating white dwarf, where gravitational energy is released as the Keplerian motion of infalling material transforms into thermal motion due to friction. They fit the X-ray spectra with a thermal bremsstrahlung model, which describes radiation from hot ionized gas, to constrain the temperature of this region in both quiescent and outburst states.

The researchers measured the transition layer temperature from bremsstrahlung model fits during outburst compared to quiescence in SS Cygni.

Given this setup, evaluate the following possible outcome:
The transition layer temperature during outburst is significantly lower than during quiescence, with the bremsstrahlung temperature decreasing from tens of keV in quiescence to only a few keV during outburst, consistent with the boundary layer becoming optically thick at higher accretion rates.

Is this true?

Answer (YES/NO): NO